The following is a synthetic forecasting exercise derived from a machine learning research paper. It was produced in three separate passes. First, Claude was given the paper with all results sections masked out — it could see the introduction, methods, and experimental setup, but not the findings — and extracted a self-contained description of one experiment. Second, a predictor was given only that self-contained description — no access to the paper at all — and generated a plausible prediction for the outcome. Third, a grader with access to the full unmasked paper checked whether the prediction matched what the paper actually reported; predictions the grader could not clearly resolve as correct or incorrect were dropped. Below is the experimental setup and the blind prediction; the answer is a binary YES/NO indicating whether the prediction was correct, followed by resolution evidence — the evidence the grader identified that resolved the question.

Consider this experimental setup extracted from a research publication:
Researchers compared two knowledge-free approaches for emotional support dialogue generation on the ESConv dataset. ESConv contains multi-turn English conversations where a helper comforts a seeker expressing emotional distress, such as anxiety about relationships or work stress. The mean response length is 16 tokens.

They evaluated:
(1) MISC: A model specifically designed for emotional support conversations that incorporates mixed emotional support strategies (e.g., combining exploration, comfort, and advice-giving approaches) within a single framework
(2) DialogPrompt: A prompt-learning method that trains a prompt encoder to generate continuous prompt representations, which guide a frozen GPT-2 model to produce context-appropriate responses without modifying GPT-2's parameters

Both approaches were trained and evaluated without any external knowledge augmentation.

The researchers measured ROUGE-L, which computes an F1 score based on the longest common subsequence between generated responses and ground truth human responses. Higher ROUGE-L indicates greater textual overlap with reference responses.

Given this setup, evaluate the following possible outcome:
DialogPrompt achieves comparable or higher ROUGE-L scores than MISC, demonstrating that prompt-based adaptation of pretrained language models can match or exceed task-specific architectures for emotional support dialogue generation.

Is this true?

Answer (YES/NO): NO